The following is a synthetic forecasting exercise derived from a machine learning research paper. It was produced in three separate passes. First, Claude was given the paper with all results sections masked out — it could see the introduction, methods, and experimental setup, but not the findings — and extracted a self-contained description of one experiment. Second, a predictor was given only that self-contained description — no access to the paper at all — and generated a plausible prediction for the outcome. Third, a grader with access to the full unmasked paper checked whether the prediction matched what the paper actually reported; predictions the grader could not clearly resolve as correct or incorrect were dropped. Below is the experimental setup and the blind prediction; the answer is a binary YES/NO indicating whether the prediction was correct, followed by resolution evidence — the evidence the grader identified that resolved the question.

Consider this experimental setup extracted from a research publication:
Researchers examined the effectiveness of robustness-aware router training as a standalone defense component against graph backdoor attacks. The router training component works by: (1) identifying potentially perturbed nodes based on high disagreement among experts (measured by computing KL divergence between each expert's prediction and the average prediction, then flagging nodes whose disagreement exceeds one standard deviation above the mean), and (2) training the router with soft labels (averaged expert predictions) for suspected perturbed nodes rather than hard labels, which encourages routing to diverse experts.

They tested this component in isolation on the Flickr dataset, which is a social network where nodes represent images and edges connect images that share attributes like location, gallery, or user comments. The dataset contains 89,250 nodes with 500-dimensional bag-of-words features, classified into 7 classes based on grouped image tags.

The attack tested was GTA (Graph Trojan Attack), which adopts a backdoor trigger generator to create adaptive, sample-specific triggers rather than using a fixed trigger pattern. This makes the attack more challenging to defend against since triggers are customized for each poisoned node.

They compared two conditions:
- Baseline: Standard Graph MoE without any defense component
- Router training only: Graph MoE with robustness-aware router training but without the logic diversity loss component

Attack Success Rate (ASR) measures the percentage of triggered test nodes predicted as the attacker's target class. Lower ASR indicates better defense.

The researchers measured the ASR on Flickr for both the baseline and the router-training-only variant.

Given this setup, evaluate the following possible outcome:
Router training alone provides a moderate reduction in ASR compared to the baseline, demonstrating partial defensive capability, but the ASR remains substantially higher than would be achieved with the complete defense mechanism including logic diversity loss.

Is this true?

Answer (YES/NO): NO